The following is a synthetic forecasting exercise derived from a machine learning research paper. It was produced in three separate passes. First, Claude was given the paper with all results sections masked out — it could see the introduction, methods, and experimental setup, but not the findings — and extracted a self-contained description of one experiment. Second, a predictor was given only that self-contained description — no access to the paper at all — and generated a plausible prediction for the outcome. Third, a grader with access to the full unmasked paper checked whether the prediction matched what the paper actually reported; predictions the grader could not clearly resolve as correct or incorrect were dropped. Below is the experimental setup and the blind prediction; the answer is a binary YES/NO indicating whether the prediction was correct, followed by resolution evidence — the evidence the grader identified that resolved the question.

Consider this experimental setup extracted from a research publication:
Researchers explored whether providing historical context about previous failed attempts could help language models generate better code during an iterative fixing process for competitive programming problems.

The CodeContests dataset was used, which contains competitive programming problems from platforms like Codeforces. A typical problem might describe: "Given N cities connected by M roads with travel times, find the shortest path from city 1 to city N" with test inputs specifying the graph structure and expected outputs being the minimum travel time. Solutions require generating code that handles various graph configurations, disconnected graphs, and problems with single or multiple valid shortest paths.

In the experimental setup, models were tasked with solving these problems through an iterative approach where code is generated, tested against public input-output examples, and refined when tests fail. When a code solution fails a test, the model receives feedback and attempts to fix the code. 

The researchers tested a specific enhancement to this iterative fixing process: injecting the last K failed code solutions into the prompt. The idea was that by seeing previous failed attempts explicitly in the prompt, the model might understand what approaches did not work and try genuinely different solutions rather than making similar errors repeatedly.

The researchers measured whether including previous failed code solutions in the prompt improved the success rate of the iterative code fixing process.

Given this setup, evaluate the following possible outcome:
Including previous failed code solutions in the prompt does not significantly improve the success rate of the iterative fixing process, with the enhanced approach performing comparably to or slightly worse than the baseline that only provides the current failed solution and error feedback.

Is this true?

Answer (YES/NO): YES